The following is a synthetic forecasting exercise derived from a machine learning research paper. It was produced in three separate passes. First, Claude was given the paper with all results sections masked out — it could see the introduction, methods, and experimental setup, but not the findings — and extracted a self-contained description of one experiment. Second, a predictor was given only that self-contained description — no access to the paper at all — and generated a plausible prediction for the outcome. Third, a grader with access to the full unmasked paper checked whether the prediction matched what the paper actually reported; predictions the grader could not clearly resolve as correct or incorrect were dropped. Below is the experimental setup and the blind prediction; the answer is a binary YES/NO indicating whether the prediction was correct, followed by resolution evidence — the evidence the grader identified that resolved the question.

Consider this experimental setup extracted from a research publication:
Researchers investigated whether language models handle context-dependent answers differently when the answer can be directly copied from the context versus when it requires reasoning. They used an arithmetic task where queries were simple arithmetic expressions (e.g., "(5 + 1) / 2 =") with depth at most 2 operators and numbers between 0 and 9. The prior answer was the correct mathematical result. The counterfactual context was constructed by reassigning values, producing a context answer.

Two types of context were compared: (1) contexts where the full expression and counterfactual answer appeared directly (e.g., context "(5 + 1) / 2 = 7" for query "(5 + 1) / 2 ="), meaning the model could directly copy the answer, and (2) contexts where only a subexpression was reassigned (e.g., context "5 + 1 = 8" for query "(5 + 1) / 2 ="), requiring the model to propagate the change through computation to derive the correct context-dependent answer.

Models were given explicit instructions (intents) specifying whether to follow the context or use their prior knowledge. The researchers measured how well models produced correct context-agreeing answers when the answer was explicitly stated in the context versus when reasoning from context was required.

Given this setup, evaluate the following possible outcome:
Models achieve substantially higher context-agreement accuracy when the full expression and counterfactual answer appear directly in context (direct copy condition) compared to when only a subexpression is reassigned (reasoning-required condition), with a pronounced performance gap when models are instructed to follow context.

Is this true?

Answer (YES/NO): YES